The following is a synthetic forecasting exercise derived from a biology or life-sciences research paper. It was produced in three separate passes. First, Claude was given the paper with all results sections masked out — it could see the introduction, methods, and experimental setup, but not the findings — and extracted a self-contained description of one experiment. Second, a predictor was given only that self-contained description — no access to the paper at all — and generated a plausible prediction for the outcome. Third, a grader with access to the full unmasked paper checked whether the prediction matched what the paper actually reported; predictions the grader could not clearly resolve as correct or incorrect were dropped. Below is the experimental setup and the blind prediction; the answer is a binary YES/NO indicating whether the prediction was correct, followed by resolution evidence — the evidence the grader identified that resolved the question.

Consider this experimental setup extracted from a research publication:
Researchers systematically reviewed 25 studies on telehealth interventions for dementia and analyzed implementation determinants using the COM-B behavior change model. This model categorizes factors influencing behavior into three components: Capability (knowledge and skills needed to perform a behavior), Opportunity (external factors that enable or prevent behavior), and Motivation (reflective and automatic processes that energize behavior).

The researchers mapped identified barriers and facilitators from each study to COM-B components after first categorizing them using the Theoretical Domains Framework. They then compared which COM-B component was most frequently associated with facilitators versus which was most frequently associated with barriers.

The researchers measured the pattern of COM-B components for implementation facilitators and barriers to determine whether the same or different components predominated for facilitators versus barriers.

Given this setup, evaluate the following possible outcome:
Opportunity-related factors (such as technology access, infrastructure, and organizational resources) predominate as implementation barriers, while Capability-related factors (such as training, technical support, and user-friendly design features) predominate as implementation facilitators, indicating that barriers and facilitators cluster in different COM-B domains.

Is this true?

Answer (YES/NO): NO